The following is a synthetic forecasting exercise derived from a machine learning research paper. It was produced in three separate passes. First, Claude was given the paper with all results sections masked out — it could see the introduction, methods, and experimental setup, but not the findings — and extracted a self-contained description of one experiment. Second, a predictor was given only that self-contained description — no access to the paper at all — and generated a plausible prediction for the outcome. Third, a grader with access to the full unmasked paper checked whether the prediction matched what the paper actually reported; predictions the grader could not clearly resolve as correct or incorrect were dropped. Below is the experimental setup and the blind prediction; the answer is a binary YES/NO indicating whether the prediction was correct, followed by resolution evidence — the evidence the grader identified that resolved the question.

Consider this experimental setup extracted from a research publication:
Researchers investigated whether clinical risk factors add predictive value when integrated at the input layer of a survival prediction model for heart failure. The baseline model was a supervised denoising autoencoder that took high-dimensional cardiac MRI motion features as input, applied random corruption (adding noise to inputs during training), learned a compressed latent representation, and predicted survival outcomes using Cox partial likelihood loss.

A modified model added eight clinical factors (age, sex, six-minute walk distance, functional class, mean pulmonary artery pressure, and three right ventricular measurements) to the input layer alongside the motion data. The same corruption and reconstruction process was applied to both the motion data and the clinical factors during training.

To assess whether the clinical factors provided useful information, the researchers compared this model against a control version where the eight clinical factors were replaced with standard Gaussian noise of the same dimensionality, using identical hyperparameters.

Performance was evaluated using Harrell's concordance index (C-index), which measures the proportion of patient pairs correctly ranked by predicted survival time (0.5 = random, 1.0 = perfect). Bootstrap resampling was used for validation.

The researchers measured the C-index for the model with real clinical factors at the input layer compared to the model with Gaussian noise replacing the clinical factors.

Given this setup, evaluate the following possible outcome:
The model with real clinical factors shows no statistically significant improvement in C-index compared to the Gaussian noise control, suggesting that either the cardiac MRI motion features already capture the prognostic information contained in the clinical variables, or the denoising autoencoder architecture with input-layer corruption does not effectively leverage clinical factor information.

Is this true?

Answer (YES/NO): YES